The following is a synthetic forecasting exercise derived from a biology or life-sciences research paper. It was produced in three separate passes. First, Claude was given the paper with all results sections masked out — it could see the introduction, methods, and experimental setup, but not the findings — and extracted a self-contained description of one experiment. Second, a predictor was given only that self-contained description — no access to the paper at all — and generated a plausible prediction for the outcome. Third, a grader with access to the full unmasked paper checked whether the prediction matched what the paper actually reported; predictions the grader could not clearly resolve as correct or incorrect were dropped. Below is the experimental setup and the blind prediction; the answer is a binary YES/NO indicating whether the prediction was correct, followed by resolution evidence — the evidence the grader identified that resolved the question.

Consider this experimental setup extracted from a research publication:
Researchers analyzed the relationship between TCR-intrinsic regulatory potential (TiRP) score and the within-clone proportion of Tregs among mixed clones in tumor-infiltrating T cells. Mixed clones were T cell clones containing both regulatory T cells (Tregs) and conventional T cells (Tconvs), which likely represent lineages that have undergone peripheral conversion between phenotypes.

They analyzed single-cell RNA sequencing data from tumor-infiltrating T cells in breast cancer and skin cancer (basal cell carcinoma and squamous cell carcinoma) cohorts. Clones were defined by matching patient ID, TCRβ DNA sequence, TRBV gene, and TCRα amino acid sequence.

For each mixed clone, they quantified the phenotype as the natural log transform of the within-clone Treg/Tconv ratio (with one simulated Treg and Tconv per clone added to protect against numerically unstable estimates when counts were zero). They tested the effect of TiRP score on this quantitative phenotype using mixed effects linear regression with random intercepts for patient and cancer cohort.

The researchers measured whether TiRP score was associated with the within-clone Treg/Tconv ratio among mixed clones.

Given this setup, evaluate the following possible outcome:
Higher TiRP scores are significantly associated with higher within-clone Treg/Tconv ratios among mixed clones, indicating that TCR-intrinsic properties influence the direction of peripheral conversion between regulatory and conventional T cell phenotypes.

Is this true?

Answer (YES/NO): YES